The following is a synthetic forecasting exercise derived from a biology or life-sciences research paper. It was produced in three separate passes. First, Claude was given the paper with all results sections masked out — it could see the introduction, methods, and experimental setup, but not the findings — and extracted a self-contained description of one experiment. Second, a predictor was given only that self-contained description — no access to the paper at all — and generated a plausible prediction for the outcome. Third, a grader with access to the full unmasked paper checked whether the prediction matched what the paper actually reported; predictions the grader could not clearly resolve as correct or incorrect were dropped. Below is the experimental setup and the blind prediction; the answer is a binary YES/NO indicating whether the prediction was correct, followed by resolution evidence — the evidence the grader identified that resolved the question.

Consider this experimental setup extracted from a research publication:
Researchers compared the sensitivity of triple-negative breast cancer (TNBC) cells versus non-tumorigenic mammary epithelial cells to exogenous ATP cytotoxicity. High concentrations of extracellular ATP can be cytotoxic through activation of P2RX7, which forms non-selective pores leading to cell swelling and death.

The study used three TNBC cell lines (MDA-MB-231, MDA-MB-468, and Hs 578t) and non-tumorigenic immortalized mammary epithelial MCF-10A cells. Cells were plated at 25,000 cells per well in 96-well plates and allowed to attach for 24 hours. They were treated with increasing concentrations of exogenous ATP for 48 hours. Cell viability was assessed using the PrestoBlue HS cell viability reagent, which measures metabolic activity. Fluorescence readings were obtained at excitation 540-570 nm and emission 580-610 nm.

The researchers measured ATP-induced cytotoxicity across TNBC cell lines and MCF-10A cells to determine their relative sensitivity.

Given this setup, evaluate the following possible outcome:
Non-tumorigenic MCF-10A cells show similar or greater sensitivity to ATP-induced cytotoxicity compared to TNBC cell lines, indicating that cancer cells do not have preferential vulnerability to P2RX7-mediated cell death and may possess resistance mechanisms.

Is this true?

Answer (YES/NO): NO